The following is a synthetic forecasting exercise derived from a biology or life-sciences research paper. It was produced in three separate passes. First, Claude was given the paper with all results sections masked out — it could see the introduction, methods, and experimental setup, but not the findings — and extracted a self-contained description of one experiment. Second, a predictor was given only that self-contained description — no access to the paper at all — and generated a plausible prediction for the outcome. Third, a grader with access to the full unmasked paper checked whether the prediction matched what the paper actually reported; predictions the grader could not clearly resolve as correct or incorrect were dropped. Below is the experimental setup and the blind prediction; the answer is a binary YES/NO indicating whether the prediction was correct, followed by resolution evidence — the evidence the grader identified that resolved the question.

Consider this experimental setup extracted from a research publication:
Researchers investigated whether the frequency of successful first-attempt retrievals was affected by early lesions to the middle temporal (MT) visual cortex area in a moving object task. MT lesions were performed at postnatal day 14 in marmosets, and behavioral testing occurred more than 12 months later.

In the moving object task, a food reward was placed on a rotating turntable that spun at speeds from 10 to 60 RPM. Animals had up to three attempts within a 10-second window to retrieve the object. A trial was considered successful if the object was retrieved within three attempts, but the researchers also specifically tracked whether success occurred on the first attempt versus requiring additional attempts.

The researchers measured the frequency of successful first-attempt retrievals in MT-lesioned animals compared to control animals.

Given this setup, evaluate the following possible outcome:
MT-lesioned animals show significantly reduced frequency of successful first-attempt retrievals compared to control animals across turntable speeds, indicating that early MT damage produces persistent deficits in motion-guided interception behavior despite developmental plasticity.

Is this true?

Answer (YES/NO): YES